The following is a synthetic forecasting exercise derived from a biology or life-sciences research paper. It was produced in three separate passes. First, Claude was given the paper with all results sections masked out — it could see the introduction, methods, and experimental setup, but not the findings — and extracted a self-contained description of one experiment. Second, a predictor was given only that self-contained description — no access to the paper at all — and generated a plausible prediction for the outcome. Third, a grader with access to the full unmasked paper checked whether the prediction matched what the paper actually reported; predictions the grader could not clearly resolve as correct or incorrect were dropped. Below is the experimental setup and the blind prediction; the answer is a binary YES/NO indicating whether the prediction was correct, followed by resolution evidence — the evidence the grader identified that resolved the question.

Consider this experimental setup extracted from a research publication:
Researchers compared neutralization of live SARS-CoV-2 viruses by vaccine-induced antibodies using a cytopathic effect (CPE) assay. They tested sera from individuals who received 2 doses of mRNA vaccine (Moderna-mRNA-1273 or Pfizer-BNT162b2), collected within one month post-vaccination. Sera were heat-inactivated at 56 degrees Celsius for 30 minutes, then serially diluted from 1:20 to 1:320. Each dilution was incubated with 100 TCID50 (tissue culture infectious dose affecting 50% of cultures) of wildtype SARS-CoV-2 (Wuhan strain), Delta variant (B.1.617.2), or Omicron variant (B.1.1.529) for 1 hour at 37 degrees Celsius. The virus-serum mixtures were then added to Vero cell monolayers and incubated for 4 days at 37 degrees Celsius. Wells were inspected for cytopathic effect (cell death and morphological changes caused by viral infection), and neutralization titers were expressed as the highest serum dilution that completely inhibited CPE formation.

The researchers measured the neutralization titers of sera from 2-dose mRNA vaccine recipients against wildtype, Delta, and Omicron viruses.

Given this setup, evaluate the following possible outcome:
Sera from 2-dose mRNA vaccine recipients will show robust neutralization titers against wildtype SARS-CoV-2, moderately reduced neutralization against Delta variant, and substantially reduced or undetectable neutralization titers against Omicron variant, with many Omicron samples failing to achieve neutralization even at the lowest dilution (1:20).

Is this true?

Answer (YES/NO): NO